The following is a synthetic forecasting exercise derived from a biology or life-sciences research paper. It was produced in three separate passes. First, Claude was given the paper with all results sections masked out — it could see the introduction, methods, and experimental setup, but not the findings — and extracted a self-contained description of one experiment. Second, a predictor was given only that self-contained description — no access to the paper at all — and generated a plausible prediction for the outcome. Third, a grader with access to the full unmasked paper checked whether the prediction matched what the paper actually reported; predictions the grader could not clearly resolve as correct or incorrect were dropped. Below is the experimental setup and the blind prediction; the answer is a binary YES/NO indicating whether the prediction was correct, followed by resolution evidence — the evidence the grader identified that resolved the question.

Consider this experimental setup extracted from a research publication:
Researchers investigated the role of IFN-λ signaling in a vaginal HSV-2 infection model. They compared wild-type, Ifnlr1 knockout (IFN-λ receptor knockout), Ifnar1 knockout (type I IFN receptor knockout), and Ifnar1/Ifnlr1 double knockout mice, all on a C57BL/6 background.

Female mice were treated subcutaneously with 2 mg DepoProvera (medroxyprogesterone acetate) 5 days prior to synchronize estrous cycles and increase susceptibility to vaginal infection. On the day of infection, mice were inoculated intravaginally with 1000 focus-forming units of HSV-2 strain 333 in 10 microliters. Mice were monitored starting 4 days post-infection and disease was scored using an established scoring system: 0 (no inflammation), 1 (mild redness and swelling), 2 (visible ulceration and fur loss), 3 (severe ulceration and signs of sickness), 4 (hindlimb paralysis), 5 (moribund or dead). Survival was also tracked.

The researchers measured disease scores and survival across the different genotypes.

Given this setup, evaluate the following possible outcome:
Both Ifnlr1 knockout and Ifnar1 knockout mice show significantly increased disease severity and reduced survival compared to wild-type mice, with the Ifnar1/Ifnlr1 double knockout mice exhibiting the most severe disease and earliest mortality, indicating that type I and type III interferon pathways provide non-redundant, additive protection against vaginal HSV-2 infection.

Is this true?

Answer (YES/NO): NO